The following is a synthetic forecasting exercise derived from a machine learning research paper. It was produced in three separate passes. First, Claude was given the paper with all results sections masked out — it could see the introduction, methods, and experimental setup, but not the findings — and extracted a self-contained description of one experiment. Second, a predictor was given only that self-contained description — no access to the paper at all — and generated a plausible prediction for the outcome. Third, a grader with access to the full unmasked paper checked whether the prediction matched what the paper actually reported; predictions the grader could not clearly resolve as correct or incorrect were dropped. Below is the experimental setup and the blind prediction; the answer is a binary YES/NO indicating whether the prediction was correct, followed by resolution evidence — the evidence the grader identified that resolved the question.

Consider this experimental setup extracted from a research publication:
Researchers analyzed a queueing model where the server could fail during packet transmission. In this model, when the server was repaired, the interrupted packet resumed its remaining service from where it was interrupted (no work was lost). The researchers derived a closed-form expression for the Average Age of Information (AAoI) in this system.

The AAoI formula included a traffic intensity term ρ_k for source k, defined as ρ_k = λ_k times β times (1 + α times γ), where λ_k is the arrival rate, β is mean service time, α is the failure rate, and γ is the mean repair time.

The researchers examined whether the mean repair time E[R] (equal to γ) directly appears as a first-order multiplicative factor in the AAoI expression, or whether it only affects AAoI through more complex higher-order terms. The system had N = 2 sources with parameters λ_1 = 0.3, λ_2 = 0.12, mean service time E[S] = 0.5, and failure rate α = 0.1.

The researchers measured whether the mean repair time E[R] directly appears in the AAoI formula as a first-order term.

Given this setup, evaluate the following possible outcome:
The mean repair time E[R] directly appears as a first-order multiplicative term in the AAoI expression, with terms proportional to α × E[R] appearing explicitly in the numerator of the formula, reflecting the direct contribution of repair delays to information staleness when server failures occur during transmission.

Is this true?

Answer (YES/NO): NO